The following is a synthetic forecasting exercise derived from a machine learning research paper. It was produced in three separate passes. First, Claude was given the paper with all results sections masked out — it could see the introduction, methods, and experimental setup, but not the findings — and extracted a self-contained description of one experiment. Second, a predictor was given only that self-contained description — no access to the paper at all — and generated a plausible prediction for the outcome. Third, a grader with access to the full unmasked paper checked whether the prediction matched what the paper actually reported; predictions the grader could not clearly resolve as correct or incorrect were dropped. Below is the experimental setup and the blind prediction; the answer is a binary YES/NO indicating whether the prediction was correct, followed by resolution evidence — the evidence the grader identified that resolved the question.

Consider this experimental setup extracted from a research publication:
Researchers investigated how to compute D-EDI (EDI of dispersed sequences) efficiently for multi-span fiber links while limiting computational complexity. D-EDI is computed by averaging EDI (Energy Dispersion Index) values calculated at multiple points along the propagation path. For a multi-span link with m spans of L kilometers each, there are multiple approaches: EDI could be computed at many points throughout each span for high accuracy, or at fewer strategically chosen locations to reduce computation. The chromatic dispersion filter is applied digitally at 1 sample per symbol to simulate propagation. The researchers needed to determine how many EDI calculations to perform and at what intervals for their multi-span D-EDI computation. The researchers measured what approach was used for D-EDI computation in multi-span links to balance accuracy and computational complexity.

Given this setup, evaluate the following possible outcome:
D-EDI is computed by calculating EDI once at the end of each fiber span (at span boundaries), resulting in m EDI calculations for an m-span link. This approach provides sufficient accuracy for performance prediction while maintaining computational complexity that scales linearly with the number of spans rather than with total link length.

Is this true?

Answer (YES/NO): NO